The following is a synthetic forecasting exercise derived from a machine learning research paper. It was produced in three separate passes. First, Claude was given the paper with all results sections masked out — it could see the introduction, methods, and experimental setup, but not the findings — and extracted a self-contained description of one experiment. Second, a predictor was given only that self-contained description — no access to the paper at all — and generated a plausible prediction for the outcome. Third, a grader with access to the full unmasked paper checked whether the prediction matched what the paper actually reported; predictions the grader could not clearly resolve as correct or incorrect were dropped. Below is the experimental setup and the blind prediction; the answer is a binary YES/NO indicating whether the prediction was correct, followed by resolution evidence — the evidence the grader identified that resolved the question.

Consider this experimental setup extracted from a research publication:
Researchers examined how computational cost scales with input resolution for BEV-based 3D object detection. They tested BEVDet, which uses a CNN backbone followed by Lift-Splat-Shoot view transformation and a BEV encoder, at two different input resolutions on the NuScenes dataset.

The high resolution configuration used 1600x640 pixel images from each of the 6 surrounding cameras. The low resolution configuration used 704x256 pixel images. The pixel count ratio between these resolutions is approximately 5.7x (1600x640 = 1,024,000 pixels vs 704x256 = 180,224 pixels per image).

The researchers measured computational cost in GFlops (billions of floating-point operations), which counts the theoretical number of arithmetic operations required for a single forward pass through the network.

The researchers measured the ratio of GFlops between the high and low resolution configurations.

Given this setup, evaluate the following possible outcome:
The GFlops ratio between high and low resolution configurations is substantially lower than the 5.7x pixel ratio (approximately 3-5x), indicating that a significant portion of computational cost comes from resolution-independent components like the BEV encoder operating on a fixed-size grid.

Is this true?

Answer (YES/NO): NO